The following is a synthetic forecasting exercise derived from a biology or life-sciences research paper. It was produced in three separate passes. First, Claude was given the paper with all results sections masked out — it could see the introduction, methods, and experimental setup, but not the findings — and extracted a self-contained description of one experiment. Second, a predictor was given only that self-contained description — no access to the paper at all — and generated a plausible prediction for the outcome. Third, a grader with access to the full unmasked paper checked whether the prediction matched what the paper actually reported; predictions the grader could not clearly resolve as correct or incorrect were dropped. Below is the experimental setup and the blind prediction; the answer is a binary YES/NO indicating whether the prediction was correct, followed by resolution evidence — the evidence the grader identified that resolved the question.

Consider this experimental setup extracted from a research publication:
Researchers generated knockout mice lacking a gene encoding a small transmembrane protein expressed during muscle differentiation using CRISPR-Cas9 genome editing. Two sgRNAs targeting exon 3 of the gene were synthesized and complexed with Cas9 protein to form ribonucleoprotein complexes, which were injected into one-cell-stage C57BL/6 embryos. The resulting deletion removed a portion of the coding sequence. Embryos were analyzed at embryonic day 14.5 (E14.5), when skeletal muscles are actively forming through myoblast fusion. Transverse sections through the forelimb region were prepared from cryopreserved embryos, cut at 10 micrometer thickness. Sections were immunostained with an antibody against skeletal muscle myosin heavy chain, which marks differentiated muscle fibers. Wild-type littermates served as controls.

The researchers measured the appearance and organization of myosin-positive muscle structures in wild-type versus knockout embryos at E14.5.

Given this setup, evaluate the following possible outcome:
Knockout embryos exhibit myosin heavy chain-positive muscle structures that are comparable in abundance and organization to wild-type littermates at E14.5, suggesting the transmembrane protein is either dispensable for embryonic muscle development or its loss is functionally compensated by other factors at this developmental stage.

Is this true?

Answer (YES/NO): NO